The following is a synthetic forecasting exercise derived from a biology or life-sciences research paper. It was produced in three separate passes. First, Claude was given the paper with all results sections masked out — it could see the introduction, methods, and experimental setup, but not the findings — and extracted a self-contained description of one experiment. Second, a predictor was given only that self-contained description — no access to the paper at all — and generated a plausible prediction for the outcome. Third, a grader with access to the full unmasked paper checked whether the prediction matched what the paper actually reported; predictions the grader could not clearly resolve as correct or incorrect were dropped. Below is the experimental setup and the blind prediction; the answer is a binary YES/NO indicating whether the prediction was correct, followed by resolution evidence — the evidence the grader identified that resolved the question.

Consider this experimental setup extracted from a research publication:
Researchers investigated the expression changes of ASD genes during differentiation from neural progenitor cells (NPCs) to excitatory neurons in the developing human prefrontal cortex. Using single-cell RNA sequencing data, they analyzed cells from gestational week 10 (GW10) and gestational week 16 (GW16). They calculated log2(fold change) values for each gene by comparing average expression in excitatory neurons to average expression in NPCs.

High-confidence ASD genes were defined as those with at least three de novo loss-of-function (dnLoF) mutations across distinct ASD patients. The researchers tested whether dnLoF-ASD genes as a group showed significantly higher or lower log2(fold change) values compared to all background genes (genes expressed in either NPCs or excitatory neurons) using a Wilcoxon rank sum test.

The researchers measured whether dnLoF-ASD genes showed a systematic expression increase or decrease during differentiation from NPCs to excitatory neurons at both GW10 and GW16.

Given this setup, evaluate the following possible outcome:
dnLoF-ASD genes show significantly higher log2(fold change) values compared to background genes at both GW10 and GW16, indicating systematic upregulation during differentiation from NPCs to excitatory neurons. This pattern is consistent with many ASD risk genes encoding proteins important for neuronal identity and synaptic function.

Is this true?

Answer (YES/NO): NO